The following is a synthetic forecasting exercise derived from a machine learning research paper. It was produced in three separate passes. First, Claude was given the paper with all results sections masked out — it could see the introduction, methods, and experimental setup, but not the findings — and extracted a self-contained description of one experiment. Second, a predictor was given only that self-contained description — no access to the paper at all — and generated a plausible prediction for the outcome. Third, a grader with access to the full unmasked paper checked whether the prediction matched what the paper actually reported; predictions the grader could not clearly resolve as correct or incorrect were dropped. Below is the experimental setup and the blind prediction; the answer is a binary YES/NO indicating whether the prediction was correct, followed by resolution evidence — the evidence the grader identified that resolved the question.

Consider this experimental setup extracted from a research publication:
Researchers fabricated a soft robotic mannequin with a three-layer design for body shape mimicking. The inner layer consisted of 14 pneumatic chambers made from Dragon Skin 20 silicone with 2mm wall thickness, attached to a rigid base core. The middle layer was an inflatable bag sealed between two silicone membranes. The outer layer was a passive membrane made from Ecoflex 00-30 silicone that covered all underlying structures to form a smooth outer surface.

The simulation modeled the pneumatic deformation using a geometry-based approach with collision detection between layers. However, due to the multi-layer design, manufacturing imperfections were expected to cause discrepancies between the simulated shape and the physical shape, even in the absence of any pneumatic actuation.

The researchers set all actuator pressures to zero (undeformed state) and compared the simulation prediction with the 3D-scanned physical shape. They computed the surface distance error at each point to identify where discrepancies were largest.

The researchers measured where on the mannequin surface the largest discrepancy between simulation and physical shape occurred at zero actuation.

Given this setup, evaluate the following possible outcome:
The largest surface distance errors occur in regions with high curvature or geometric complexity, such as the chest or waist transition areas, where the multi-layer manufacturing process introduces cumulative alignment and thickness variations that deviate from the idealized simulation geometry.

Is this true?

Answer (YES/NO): NO